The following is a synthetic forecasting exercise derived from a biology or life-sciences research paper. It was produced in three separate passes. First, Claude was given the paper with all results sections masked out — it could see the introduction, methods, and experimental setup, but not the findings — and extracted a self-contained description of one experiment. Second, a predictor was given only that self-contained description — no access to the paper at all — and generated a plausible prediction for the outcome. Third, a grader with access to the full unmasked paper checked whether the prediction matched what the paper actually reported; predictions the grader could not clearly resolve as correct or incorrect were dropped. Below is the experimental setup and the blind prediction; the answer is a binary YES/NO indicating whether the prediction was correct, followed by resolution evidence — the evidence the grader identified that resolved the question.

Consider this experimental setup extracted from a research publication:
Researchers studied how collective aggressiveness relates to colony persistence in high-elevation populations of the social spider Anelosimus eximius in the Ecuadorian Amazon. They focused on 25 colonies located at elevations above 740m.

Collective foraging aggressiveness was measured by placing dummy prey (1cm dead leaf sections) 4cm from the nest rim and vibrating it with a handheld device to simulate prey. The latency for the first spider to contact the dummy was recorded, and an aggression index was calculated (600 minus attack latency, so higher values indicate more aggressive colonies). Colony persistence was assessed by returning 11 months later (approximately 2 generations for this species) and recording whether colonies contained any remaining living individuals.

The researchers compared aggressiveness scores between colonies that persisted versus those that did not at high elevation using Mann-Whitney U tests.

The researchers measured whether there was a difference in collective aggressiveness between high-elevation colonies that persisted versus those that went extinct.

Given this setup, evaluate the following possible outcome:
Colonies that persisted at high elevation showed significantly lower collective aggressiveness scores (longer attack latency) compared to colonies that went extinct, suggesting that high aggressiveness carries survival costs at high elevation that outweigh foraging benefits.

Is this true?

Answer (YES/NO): YES